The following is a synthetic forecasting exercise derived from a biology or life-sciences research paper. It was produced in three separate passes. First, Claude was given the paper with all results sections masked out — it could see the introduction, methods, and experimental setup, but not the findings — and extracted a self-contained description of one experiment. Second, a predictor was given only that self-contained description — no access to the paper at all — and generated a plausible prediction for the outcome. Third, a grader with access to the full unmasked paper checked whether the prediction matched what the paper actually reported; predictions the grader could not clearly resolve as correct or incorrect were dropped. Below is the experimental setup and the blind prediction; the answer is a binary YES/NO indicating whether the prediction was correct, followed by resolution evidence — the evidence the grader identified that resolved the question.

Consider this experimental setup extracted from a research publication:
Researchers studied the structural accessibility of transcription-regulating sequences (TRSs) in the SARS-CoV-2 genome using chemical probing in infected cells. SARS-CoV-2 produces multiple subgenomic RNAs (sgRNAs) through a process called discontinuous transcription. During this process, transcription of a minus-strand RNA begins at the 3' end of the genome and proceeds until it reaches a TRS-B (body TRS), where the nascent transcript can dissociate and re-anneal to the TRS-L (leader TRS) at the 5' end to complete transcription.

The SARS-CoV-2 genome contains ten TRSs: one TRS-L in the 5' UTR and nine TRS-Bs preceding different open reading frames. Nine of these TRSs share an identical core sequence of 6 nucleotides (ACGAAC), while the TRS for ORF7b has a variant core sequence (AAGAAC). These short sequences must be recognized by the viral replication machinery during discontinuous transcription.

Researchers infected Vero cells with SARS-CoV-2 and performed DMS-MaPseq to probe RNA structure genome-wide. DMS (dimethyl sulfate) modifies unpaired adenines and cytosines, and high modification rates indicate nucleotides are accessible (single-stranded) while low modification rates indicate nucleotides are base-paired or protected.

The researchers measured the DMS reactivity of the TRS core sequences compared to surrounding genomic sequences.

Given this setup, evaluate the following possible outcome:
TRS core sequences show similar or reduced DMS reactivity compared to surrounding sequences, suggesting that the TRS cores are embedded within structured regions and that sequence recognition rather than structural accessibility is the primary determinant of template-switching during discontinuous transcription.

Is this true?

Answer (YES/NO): YES